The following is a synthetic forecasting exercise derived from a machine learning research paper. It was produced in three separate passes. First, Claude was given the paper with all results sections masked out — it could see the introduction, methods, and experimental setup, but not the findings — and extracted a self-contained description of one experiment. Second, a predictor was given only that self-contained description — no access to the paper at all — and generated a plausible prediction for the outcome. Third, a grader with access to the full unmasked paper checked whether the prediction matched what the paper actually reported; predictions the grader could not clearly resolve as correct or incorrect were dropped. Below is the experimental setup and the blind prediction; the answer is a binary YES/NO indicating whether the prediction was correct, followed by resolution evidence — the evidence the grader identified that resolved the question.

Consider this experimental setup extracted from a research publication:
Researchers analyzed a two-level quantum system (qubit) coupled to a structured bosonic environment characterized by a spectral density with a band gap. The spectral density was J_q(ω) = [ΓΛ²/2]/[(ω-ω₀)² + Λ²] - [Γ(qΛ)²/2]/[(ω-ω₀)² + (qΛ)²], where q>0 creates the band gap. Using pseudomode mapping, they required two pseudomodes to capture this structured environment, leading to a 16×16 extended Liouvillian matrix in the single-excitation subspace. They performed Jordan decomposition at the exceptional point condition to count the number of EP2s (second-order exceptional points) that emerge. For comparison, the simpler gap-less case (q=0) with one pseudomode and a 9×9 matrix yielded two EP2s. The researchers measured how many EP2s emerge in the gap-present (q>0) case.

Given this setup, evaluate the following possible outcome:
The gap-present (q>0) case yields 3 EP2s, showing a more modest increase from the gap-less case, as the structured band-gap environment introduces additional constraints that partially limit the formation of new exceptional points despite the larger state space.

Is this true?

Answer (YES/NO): NO